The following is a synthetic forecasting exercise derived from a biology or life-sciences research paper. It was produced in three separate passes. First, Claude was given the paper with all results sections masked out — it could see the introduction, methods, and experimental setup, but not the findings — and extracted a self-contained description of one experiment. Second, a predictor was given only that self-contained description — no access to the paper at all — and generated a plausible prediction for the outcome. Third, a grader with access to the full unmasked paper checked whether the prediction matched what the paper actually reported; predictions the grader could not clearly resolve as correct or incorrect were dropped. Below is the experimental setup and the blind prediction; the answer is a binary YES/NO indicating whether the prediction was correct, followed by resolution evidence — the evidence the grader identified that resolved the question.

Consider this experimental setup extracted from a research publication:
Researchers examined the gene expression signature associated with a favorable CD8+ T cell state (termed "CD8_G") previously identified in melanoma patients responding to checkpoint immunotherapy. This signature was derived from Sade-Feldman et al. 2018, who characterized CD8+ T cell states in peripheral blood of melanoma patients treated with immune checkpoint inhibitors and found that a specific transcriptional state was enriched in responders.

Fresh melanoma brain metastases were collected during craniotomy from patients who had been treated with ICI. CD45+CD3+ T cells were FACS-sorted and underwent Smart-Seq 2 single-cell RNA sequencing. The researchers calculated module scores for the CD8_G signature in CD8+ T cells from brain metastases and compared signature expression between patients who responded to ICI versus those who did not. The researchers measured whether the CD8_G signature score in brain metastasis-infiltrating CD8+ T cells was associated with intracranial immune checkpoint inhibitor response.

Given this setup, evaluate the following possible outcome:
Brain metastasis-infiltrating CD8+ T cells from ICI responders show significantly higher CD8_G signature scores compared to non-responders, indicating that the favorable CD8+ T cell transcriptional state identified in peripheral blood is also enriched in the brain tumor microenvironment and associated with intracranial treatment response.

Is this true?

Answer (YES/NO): NO